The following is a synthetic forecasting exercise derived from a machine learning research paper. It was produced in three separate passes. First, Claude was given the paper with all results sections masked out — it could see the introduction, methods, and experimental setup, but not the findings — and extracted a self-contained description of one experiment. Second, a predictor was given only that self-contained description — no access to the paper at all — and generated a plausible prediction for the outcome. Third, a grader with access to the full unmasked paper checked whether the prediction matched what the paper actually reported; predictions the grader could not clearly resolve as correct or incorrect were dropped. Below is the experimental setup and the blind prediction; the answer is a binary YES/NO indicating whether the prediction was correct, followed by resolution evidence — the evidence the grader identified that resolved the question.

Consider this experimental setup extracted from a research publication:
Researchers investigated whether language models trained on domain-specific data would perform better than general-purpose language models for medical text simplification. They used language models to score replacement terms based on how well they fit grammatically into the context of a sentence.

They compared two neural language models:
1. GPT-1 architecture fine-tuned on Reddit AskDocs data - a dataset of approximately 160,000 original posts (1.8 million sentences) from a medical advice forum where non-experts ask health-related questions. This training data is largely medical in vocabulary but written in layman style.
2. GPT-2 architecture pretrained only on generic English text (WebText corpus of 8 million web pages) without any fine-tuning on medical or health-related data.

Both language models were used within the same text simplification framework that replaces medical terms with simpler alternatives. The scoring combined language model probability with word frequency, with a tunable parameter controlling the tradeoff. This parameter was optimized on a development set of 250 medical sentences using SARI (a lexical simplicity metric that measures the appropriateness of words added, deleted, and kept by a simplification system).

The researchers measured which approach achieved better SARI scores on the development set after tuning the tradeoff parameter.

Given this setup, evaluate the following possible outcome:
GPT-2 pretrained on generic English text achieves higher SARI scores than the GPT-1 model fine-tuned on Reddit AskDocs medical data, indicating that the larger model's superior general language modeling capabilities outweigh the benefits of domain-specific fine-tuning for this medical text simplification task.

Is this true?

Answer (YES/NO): NO